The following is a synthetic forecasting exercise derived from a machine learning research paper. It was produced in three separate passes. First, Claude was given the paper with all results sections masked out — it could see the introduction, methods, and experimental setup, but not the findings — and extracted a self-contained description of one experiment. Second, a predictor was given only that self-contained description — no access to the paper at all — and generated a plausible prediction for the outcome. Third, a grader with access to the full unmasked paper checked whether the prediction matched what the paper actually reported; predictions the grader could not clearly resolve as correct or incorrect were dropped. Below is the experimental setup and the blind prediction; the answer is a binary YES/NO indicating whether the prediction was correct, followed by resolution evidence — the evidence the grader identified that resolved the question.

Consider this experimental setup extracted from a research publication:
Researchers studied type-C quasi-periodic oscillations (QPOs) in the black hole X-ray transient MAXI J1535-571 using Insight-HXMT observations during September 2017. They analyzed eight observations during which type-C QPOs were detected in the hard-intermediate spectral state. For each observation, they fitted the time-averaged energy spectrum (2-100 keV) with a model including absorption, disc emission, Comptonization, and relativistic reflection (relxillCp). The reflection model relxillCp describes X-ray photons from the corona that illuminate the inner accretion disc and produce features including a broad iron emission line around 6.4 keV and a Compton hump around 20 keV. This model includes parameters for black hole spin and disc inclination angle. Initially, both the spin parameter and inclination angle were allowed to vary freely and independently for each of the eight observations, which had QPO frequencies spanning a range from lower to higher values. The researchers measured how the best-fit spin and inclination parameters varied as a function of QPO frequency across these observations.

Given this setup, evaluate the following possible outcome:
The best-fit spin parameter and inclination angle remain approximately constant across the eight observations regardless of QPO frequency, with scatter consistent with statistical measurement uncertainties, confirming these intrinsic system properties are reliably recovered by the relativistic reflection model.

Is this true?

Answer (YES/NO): NO